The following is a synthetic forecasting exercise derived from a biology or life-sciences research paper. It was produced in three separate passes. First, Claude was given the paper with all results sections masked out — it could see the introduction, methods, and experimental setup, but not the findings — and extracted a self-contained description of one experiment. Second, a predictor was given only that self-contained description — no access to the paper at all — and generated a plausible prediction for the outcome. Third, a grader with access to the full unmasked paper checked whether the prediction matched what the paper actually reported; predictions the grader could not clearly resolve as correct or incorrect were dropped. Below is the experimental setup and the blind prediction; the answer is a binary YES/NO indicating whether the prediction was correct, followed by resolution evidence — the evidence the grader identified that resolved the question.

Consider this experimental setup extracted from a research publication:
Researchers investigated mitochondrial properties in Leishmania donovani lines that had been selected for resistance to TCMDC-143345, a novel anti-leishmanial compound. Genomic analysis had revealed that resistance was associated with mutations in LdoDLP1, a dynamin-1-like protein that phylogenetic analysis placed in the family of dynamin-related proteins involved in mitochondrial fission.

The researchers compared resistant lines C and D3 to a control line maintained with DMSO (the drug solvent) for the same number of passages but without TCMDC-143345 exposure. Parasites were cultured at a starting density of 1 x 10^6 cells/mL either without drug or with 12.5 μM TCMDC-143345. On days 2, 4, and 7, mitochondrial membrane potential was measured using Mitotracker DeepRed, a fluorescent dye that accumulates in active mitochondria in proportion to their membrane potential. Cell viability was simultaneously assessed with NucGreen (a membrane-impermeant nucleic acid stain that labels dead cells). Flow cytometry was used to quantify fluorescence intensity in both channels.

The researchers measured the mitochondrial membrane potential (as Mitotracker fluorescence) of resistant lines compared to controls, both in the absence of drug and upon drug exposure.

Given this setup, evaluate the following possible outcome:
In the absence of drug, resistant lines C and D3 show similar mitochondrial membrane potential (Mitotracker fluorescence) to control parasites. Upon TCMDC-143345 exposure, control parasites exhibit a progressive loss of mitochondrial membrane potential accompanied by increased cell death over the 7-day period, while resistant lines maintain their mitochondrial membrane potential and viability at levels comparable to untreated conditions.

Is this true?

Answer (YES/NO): NO